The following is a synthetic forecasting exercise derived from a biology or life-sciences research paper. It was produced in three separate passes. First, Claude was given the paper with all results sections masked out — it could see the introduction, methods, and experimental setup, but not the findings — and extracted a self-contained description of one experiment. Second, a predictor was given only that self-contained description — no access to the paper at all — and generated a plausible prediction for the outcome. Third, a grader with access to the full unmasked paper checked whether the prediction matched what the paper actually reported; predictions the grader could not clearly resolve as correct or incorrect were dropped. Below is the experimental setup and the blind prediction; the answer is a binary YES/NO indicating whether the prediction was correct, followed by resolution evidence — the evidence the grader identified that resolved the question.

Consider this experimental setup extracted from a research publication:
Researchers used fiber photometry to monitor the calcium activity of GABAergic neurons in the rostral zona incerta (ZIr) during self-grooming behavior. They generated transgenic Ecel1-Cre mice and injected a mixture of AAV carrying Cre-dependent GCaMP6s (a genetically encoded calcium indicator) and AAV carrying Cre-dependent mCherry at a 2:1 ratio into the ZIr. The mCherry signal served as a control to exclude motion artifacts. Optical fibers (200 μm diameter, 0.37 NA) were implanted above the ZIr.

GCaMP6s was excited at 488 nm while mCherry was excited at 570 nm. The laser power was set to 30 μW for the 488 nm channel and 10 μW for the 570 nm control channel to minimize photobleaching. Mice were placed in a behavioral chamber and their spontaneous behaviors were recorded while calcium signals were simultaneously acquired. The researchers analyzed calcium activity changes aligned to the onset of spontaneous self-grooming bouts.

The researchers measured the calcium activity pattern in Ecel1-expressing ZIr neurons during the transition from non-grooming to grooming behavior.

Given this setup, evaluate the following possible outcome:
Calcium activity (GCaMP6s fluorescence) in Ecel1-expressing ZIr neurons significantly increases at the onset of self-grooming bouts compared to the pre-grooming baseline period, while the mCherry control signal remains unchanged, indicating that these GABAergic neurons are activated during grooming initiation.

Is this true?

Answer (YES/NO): NO